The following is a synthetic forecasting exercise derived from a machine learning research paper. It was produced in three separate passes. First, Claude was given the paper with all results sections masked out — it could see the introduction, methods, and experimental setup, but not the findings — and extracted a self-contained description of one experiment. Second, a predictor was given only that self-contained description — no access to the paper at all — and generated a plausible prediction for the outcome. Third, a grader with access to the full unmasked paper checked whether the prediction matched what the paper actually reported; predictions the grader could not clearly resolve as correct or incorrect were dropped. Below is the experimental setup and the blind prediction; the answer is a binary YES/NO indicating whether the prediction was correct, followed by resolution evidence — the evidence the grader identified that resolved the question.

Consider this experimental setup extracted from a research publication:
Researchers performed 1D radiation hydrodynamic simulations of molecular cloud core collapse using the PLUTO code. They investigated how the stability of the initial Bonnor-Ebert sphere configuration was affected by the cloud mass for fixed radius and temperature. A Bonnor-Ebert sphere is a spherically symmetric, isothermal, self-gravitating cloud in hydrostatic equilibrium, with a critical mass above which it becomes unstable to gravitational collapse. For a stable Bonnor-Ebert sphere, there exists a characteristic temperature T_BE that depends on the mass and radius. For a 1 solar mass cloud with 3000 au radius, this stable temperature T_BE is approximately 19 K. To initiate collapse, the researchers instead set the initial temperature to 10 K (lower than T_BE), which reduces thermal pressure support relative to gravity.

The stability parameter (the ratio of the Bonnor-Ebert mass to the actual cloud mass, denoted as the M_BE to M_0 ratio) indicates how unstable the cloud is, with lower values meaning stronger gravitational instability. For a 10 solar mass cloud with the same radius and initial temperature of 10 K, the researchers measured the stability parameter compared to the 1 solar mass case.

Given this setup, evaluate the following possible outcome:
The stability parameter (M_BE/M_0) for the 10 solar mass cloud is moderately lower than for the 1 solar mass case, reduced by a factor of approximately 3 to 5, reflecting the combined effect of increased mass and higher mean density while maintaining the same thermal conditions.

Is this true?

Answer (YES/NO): NO